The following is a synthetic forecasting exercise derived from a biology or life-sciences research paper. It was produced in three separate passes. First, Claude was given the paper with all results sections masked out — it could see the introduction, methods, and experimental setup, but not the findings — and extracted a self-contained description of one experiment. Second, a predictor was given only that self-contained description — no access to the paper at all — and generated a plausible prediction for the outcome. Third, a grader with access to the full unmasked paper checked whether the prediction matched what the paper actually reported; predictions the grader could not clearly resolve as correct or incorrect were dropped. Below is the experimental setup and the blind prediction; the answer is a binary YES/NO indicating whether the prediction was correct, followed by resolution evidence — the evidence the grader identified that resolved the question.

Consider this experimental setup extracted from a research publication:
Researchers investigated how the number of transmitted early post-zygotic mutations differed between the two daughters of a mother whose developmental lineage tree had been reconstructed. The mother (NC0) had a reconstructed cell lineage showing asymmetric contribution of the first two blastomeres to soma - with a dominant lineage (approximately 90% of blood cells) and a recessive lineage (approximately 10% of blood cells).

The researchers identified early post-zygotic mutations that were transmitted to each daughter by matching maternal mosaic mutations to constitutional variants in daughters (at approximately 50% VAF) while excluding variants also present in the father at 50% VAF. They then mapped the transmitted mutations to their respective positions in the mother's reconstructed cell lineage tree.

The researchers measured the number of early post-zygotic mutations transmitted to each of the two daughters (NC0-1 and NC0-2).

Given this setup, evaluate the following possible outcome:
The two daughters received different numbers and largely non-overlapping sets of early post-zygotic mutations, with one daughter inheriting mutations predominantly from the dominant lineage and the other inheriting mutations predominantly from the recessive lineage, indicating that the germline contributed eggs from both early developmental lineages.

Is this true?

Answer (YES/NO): YES